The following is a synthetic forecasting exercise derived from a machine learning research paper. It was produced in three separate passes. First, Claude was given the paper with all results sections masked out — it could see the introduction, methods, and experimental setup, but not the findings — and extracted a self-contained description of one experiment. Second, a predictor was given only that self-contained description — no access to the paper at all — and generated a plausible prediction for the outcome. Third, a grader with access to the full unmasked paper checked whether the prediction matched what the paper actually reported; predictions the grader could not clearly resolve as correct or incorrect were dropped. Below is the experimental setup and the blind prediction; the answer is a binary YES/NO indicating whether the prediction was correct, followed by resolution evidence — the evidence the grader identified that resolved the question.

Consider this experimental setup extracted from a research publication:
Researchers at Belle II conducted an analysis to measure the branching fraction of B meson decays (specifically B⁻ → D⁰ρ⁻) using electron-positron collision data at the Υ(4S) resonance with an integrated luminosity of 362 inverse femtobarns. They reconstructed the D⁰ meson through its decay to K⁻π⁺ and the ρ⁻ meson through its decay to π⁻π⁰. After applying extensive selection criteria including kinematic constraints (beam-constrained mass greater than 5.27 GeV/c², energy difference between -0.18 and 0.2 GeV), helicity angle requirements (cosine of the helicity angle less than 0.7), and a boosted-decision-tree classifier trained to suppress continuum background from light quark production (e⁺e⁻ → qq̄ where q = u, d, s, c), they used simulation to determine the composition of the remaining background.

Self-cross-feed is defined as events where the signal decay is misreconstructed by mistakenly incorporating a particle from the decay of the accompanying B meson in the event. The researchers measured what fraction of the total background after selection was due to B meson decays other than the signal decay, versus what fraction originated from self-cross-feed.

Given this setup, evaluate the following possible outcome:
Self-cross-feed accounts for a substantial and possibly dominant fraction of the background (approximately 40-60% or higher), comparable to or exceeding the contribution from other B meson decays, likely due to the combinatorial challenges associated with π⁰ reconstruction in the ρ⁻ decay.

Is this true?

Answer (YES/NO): NO